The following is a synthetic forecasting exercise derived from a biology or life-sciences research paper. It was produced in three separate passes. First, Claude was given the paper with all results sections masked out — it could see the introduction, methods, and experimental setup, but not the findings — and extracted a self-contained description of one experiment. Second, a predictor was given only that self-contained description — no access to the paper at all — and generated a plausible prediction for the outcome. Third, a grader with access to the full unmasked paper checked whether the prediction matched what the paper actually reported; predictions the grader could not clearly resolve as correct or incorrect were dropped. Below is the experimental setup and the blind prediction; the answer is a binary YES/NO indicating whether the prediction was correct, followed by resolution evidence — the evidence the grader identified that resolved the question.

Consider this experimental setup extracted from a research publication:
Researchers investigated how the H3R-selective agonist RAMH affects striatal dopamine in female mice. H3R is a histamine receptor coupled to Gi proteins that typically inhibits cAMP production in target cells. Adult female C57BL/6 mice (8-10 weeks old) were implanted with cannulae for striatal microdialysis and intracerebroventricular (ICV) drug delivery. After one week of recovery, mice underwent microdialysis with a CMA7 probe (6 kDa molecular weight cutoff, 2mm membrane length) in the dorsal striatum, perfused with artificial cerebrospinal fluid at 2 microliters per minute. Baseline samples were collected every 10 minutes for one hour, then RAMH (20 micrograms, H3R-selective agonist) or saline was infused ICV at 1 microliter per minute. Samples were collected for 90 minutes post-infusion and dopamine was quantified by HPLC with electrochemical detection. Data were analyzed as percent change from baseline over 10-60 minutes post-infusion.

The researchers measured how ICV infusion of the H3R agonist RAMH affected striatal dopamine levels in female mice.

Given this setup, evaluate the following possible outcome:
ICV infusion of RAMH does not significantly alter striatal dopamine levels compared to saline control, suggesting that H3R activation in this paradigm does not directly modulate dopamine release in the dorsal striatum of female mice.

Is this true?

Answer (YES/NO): NO